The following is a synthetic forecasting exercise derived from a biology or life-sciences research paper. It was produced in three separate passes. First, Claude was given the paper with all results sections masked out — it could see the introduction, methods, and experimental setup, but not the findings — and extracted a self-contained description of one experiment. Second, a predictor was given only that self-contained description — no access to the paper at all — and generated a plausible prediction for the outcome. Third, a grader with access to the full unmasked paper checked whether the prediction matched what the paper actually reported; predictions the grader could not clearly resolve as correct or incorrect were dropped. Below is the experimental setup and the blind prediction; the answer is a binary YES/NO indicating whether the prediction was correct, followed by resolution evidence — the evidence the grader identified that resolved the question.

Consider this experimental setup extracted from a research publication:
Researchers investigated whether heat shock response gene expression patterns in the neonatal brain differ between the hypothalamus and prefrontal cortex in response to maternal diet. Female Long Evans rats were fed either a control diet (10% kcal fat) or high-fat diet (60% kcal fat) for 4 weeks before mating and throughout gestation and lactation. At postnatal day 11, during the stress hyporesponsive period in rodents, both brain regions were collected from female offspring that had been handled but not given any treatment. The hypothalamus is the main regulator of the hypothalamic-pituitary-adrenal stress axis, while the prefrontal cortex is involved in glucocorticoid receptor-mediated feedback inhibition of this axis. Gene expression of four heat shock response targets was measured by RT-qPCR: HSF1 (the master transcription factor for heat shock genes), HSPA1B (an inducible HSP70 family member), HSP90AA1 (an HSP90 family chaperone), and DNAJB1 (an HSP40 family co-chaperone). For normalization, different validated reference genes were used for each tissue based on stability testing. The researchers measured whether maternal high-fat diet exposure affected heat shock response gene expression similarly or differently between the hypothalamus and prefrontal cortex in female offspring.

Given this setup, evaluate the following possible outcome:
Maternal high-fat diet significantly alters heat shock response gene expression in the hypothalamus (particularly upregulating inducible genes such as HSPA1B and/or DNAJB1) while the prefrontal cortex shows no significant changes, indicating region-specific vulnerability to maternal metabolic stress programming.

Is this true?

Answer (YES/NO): NO